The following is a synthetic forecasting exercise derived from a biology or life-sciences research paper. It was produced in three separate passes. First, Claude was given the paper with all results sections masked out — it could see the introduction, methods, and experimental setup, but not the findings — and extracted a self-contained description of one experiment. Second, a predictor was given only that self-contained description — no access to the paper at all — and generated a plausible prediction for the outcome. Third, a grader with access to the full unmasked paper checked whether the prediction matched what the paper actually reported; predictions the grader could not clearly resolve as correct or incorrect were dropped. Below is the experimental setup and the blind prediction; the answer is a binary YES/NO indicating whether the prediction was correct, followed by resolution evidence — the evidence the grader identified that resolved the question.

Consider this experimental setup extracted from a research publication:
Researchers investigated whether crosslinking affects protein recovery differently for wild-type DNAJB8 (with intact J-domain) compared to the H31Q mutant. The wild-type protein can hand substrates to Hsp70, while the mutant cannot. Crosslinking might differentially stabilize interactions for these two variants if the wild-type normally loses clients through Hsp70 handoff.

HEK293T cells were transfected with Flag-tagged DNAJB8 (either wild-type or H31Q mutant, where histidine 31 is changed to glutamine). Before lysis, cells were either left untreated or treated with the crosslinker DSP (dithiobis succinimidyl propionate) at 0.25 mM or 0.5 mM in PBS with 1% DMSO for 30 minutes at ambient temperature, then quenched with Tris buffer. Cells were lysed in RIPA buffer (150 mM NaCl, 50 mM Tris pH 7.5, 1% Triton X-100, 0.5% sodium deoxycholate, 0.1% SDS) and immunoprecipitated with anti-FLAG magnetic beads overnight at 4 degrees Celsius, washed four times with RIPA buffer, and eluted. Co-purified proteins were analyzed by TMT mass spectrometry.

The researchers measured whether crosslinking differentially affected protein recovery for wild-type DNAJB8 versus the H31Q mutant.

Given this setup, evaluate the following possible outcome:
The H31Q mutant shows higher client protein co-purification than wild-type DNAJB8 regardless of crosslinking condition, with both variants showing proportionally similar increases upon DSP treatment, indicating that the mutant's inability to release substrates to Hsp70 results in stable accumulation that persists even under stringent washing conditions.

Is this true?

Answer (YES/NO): NO